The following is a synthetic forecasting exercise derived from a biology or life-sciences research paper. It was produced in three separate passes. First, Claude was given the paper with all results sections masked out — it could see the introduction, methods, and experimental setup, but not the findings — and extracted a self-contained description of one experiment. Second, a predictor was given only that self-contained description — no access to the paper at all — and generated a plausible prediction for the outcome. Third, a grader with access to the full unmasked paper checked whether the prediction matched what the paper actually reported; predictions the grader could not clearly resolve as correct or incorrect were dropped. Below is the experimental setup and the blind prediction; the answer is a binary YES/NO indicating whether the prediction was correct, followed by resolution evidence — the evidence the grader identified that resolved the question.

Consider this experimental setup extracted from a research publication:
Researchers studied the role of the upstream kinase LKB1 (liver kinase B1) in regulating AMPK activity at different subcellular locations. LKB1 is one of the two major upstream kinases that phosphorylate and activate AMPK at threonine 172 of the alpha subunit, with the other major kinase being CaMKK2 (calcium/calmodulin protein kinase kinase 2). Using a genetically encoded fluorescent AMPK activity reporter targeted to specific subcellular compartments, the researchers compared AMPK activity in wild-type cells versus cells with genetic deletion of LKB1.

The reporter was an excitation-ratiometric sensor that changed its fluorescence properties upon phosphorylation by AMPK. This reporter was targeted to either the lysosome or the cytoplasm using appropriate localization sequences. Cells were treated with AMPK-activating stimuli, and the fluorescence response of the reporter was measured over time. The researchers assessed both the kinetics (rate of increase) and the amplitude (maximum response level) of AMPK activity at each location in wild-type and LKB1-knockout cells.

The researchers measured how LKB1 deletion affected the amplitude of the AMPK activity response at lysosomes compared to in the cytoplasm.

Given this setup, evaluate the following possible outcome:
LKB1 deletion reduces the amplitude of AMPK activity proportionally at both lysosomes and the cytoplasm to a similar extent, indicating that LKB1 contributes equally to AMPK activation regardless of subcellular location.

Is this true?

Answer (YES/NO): NO